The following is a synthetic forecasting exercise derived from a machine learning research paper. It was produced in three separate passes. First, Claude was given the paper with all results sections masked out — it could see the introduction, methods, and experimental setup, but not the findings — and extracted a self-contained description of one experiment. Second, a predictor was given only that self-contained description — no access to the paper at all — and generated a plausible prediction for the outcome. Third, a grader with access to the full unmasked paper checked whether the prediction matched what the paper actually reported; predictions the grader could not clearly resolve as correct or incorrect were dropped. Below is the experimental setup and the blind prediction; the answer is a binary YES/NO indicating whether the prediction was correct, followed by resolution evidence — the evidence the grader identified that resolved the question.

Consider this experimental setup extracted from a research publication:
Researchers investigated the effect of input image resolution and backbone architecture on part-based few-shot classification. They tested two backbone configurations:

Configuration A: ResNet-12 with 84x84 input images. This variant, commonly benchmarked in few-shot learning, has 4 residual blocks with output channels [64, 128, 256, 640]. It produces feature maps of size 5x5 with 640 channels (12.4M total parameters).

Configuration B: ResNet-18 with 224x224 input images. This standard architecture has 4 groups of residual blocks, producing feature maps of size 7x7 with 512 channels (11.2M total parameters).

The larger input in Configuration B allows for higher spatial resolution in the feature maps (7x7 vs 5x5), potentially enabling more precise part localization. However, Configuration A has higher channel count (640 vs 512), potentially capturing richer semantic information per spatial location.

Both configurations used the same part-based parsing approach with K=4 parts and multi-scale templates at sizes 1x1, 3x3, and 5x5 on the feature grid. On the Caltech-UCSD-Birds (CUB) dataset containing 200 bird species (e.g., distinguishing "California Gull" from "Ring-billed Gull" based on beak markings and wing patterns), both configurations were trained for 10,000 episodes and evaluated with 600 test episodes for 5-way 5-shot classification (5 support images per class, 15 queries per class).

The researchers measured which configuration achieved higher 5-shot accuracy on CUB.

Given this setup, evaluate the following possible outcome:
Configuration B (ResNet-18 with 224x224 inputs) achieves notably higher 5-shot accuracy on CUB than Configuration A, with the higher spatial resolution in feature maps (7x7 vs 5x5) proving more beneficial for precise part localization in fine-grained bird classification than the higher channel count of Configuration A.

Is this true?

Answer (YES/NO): NO